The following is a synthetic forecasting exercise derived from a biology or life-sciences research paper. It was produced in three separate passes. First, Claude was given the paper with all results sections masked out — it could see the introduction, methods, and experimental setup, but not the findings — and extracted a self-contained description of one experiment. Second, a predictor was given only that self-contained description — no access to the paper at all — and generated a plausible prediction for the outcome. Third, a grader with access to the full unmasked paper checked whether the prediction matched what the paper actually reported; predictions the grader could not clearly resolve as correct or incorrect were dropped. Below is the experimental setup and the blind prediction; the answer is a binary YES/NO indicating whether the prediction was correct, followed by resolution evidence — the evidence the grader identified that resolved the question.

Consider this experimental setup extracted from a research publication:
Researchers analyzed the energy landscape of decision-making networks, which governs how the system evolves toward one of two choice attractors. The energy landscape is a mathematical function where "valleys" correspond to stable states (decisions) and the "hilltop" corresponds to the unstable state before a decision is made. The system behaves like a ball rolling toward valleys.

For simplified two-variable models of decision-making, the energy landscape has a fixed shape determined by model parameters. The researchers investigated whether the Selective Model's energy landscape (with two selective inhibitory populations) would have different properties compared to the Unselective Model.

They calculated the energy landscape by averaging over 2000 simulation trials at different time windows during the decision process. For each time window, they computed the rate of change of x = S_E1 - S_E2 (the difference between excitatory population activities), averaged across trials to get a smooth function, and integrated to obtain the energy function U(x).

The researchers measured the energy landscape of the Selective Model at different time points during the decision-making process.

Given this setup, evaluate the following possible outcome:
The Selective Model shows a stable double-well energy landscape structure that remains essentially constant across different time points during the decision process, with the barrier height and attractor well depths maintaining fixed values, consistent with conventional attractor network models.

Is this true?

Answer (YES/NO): NO